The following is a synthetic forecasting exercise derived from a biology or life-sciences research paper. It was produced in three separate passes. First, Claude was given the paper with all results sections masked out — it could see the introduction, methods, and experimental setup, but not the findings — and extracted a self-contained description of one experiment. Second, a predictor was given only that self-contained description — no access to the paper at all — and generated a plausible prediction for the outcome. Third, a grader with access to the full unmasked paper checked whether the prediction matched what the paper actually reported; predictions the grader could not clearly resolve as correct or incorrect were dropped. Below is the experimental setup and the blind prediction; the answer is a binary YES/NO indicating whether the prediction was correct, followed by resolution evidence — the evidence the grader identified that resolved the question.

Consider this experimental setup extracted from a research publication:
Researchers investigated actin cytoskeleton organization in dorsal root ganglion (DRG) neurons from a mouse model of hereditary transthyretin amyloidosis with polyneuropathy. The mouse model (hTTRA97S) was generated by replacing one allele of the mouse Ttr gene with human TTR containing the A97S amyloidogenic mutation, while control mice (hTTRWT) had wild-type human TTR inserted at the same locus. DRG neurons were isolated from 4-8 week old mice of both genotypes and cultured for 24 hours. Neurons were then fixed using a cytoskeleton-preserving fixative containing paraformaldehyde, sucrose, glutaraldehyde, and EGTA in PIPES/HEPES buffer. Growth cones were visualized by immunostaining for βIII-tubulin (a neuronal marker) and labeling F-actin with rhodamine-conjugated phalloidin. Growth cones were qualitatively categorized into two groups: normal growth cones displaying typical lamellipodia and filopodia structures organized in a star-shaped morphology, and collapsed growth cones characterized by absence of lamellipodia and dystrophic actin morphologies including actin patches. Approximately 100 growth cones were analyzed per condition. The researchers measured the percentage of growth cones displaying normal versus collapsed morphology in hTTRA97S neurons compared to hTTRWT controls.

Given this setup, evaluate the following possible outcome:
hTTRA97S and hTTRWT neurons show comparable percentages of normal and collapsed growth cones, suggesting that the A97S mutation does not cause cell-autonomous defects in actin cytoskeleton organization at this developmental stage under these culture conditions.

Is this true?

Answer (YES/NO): NO